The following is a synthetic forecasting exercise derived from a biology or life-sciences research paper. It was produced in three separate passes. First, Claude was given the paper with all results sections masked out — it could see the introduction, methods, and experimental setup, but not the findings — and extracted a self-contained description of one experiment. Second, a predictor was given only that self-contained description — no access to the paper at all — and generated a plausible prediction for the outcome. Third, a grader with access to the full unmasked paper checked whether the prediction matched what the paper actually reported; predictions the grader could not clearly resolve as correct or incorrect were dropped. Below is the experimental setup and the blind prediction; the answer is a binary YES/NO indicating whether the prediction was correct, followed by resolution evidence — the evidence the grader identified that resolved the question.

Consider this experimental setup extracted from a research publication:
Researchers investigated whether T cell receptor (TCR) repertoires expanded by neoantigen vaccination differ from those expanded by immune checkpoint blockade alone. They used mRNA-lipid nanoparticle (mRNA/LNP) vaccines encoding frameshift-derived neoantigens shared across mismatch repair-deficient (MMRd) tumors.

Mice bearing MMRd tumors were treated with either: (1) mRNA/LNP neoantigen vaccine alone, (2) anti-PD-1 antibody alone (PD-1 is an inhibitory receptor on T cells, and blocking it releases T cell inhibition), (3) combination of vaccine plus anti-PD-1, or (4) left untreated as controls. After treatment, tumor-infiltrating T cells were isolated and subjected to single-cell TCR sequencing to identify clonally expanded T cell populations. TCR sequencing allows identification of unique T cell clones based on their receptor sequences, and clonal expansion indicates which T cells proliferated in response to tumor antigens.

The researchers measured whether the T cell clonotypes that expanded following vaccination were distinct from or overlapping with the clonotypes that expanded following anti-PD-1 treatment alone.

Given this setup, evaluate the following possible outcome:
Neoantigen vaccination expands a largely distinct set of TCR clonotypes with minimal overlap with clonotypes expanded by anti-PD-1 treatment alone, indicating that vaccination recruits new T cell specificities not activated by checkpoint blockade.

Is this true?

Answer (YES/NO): YES